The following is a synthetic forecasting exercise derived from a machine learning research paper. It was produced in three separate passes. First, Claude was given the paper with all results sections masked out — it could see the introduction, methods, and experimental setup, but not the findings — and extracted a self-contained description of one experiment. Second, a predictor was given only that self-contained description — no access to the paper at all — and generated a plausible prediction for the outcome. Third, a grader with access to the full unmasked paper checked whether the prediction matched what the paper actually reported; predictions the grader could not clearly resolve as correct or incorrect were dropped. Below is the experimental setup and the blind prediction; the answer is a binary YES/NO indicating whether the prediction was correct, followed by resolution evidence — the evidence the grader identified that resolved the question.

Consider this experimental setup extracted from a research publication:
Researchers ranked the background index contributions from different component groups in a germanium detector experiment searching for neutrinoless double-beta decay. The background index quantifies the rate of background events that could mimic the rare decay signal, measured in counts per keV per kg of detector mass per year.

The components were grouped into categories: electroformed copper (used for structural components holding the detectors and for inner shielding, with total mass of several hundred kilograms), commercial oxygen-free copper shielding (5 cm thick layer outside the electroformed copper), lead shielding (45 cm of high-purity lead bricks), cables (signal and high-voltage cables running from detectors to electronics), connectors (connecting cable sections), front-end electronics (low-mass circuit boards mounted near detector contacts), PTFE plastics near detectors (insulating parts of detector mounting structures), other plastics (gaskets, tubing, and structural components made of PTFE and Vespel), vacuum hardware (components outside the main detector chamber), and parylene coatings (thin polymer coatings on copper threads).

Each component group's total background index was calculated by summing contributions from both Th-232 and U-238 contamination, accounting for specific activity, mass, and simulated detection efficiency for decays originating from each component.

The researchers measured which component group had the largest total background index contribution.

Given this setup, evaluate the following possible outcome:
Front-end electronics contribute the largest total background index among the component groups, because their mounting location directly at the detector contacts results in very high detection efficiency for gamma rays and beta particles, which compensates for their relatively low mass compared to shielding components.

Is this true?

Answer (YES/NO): NO